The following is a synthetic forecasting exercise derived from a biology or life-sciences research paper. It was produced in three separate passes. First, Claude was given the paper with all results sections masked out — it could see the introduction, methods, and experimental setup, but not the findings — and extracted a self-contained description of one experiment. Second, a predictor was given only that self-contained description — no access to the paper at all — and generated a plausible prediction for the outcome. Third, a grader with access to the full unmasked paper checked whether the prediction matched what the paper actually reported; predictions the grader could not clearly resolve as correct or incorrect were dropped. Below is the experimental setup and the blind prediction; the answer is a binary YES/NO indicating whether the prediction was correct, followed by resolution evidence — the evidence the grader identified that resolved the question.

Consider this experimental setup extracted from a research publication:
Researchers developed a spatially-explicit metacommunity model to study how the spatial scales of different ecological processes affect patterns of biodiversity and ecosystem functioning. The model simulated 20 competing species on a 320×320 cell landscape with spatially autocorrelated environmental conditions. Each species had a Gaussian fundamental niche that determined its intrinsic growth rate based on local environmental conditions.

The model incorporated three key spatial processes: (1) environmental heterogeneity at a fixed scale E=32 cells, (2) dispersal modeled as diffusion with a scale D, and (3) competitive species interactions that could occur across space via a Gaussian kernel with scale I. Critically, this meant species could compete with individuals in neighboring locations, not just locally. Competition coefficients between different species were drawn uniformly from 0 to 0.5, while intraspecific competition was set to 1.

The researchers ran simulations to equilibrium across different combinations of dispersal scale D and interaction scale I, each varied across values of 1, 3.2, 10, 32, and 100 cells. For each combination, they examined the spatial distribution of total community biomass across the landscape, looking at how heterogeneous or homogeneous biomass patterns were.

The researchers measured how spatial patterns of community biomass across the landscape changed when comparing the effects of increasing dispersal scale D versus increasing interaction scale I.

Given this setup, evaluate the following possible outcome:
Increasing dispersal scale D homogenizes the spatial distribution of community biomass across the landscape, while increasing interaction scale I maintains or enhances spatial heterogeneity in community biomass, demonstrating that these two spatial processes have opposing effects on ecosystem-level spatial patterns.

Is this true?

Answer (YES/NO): YES